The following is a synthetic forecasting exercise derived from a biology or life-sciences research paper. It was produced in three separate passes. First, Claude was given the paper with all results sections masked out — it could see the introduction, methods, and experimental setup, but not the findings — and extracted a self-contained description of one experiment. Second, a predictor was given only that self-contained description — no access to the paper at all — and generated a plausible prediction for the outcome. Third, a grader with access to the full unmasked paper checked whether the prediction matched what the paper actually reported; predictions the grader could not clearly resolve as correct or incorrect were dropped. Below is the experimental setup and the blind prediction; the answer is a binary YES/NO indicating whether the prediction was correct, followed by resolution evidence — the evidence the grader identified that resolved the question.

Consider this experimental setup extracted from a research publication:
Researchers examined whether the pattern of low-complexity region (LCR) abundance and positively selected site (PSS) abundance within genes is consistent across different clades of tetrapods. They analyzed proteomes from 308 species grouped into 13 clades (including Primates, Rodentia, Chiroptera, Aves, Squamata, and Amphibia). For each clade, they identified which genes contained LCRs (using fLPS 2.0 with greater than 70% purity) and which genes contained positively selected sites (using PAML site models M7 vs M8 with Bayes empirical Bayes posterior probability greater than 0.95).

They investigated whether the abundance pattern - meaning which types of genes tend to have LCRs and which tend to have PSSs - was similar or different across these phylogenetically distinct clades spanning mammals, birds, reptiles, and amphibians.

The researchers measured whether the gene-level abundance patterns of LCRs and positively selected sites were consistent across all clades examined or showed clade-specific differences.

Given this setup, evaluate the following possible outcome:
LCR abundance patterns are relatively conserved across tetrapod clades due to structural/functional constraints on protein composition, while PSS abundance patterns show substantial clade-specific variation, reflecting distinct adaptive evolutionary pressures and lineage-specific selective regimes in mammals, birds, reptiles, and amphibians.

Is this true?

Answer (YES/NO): NO